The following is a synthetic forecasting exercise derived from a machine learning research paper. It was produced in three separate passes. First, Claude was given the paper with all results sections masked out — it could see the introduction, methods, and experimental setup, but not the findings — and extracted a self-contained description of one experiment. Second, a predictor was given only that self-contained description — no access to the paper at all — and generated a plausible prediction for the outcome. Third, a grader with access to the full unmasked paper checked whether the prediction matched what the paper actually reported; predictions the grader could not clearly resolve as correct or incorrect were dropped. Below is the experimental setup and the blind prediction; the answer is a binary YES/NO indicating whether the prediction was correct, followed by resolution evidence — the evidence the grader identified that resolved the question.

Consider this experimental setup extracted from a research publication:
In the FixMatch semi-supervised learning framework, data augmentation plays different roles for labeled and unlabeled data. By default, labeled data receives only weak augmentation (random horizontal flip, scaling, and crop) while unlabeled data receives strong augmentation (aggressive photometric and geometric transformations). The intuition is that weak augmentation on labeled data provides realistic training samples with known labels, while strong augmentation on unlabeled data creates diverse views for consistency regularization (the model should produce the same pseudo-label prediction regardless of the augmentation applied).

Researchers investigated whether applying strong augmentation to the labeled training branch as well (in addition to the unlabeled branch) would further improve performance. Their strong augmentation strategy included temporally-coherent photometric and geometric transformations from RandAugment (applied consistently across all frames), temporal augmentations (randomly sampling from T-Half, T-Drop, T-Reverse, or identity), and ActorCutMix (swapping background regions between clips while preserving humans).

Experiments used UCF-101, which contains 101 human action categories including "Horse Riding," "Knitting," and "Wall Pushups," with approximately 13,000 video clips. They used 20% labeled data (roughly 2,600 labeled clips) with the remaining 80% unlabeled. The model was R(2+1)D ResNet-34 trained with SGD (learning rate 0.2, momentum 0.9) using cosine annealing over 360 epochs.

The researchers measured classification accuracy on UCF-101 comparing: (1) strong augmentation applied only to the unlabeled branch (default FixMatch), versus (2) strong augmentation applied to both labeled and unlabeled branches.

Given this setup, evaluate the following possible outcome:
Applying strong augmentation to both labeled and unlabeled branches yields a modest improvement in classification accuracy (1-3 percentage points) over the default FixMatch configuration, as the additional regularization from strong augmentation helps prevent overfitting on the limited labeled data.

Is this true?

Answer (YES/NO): NO